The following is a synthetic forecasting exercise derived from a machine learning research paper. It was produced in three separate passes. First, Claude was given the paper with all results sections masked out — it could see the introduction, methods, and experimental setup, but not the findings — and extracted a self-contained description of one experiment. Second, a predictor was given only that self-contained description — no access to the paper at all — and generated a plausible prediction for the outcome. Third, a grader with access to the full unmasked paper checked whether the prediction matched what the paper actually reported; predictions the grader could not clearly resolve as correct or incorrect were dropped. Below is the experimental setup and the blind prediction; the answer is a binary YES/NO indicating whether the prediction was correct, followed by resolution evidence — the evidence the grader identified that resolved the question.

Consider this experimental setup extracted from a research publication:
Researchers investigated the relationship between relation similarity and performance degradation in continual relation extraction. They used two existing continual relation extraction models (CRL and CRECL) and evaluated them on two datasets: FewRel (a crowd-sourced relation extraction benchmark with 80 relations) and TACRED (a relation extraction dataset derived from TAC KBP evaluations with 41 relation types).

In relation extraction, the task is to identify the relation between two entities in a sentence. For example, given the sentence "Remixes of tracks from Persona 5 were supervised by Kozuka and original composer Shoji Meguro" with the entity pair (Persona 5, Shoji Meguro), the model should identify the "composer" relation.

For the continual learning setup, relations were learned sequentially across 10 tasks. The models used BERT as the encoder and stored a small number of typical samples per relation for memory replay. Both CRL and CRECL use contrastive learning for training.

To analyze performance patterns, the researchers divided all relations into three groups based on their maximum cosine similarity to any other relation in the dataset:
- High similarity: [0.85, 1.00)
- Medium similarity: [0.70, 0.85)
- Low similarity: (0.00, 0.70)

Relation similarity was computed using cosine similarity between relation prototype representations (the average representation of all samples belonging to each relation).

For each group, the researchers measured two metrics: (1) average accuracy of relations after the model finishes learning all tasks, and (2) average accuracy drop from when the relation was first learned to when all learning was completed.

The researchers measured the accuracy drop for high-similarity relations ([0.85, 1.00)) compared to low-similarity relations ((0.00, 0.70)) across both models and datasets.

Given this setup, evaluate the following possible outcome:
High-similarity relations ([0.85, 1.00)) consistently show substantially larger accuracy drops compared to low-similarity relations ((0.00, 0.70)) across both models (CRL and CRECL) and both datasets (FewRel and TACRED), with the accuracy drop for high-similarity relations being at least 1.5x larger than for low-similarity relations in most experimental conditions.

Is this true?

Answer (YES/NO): YES